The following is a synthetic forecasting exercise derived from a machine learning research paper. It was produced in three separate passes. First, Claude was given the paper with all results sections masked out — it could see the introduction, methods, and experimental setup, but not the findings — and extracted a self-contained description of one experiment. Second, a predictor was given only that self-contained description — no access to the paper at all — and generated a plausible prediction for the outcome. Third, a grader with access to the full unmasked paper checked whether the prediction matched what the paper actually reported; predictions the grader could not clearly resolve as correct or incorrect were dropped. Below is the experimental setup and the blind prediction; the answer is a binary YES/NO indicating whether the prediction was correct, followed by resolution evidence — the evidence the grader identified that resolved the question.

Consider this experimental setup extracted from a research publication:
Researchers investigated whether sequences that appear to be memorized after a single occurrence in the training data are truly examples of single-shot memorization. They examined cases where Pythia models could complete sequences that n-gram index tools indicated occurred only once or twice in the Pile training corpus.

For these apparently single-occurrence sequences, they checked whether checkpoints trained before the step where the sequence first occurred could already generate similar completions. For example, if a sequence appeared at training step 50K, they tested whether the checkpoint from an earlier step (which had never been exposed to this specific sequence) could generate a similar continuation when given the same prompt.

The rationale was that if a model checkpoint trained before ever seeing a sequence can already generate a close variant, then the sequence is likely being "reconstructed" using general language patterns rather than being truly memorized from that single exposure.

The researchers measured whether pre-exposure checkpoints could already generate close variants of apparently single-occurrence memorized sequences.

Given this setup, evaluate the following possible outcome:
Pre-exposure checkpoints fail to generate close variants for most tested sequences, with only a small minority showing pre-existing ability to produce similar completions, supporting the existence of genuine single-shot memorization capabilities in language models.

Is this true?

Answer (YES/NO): NO